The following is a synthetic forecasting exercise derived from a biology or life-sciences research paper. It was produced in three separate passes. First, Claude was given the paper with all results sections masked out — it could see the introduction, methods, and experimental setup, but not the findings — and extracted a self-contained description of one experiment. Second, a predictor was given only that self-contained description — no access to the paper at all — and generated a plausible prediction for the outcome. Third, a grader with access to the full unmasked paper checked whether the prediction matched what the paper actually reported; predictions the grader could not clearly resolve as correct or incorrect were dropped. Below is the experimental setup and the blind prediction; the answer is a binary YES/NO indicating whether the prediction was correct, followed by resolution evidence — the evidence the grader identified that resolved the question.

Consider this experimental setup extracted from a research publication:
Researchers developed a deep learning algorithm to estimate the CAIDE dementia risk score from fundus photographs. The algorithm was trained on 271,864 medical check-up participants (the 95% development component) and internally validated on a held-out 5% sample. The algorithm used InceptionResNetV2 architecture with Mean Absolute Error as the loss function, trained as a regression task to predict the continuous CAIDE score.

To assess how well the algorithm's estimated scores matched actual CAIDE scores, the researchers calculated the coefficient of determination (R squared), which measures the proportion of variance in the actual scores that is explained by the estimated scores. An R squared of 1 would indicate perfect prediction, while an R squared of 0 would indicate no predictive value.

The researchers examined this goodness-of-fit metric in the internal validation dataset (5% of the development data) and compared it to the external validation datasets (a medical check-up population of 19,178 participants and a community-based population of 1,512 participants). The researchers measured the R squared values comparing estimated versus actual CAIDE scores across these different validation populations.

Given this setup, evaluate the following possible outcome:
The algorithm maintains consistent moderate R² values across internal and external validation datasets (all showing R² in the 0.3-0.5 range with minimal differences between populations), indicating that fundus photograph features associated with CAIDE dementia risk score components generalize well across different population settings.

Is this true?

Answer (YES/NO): NO